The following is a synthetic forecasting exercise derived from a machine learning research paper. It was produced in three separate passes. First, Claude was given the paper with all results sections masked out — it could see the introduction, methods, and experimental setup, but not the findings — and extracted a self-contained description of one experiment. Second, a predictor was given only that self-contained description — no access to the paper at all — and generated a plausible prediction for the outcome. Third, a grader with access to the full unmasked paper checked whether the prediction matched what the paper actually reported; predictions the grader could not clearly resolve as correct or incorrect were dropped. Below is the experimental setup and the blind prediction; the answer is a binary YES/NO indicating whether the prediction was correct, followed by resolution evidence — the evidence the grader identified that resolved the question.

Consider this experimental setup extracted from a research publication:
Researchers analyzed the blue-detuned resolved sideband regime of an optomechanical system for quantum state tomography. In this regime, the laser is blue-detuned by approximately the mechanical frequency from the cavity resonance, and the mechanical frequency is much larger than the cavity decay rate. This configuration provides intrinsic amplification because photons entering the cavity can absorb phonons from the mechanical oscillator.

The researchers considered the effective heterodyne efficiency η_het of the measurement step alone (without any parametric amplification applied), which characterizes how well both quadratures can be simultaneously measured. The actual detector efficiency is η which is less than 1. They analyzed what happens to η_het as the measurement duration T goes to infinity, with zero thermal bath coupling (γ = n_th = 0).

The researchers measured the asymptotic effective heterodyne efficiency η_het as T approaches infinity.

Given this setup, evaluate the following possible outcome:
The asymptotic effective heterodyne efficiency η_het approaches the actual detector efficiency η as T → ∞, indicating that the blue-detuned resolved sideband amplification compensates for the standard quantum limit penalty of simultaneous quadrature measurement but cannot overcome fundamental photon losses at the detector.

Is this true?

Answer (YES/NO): NO